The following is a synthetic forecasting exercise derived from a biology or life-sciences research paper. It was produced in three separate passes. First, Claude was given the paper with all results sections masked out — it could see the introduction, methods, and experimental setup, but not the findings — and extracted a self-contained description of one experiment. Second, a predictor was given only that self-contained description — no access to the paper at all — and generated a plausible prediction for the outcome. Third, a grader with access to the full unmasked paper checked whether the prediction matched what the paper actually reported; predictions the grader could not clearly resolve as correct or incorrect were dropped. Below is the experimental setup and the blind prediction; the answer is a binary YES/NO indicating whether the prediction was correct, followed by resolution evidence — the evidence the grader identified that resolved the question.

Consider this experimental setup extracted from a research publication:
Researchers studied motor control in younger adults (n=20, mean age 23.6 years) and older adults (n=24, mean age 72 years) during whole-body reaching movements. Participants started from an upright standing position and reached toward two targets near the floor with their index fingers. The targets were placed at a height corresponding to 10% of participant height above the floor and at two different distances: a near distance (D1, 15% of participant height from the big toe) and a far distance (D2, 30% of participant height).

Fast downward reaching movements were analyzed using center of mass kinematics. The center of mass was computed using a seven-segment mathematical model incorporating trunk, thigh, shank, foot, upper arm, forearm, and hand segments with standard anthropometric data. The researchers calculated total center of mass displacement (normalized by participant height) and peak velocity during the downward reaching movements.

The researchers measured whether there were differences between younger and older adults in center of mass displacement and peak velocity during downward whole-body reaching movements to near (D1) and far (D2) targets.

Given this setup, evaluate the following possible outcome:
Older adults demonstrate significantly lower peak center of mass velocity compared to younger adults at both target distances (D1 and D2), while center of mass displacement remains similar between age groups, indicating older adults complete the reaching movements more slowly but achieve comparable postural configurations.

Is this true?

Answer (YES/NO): NO